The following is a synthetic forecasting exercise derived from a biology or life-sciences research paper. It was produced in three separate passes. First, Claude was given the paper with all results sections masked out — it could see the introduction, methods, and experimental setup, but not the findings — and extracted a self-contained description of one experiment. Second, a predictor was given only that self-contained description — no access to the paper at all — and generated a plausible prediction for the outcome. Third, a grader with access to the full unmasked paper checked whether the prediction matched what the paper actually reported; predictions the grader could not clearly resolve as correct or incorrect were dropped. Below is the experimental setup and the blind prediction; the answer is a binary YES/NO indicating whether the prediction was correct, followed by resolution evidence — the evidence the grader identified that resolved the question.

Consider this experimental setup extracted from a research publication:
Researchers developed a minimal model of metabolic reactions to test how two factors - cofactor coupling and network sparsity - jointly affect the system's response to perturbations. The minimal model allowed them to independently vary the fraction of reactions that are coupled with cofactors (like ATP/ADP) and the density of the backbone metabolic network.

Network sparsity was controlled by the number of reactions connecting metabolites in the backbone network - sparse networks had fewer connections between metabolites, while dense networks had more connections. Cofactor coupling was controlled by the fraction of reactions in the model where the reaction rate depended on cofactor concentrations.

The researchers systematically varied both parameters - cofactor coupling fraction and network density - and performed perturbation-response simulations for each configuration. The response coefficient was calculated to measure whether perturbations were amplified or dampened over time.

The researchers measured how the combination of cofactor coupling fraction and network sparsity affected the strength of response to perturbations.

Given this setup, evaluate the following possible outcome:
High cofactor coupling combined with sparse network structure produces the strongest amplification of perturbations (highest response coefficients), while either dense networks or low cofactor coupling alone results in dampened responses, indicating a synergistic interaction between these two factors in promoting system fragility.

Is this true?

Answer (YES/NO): YES